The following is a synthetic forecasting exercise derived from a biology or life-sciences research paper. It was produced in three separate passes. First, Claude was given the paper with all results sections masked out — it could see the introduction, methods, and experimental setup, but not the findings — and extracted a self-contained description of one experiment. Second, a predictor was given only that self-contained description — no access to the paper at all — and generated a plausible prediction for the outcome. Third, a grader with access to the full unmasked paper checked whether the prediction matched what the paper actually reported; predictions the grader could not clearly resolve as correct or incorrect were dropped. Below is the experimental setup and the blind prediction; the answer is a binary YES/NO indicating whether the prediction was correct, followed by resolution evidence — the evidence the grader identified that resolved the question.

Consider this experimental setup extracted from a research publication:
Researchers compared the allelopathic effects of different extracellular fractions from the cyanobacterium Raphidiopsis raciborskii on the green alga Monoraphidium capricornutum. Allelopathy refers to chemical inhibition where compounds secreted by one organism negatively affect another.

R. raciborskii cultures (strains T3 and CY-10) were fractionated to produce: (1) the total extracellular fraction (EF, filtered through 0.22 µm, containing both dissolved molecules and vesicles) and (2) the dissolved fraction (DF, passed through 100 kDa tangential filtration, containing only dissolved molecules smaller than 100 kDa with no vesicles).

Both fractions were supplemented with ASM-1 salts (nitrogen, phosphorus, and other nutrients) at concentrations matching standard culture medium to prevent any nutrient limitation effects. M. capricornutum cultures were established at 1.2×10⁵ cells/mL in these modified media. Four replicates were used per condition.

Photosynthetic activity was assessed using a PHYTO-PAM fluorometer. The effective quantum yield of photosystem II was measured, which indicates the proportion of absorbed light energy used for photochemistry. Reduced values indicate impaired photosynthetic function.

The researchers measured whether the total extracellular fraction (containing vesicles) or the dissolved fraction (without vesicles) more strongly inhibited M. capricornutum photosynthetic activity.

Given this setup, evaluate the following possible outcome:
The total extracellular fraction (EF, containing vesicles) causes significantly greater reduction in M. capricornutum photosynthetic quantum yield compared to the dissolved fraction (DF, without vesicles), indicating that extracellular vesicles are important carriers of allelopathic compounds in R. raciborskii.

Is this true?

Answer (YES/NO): NO